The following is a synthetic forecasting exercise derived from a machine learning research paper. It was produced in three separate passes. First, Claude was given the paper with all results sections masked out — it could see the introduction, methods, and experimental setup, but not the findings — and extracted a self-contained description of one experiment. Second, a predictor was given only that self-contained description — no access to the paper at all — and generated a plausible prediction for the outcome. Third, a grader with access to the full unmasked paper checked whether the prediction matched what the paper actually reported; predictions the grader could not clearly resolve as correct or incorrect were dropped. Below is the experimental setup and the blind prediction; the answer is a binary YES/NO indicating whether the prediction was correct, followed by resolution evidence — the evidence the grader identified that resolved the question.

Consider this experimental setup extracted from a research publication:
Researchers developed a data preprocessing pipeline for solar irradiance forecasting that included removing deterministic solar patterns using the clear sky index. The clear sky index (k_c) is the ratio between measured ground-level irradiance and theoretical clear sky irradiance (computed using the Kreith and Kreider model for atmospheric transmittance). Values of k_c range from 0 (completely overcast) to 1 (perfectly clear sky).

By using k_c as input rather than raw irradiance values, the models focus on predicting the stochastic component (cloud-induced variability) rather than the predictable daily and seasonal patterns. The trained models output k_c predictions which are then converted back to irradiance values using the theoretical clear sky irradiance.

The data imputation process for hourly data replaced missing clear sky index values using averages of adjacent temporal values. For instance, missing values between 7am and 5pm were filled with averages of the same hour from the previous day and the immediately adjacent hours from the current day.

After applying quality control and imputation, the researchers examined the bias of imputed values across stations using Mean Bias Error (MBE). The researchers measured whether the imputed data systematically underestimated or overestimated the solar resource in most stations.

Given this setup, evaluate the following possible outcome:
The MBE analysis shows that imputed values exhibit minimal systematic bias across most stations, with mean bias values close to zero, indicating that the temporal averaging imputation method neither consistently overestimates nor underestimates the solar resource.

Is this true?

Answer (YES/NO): NO